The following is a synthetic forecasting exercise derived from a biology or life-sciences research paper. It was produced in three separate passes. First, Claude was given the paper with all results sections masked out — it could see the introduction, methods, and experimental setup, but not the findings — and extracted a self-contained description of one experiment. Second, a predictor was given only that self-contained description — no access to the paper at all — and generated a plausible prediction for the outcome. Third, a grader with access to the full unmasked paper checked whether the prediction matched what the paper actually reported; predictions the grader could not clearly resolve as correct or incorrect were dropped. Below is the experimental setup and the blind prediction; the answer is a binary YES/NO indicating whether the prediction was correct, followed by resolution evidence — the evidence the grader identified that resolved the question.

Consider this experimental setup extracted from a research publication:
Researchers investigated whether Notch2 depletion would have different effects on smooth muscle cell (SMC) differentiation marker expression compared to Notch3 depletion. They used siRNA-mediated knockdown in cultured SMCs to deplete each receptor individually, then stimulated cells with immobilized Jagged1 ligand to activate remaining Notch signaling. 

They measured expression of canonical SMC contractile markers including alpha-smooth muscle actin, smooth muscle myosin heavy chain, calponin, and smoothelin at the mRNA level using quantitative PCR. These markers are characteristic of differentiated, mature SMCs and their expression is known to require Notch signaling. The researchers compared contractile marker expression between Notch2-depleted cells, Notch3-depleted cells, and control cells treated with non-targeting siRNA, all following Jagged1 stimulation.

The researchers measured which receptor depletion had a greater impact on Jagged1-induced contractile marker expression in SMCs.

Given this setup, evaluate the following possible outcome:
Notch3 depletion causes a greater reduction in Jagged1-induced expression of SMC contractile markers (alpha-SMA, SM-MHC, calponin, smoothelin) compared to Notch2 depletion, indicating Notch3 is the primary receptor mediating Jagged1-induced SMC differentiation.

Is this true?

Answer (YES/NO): NO